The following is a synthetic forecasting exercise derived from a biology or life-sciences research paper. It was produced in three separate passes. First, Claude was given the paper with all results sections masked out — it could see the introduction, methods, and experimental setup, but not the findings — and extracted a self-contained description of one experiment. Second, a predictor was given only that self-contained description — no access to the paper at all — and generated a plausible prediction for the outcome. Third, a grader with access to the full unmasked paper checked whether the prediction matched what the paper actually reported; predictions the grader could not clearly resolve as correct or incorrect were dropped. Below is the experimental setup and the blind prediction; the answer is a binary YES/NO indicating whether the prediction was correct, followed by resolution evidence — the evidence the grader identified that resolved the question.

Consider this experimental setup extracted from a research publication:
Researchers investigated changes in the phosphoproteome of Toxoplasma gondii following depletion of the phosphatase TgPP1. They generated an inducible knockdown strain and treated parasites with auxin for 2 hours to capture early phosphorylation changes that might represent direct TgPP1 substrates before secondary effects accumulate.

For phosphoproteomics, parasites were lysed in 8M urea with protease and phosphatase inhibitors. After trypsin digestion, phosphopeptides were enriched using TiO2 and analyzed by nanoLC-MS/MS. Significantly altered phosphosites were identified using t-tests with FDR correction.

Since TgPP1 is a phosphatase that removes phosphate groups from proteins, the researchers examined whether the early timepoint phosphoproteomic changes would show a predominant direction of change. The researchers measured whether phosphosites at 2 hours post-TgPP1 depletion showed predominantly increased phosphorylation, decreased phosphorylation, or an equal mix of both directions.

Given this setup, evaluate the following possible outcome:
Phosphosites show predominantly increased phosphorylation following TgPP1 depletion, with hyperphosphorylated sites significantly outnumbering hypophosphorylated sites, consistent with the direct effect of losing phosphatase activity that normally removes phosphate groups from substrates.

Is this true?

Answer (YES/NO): NO